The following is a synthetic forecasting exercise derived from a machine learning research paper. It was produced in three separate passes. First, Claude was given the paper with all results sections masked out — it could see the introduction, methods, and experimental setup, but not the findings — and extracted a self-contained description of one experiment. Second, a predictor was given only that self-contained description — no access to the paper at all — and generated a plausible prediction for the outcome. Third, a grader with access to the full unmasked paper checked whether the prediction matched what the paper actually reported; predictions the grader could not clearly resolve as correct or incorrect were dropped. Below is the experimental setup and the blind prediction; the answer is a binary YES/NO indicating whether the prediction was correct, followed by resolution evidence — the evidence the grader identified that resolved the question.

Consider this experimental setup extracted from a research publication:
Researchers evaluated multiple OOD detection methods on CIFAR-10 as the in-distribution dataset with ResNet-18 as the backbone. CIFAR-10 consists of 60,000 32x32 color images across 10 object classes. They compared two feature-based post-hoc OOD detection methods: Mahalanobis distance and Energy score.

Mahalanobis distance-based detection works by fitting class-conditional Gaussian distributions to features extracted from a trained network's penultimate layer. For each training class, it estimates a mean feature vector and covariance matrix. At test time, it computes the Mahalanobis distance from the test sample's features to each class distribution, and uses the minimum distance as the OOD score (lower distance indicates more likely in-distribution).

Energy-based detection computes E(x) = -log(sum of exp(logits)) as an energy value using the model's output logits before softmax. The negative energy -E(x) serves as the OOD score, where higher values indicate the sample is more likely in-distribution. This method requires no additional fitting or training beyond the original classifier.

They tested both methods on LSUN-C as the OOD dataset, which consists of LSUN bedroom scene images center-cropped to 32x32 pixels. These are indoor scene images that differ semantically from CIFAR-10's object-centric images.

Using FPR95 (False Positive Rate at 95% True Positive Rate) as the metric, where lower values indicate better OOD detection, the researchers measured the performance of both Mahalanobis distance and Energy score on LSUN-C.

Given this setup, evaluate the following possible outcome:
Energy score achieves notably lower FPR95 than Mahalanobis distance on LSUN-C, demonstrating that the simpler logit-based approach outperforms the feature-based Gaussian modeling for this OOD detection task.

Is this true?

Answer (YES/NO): YES